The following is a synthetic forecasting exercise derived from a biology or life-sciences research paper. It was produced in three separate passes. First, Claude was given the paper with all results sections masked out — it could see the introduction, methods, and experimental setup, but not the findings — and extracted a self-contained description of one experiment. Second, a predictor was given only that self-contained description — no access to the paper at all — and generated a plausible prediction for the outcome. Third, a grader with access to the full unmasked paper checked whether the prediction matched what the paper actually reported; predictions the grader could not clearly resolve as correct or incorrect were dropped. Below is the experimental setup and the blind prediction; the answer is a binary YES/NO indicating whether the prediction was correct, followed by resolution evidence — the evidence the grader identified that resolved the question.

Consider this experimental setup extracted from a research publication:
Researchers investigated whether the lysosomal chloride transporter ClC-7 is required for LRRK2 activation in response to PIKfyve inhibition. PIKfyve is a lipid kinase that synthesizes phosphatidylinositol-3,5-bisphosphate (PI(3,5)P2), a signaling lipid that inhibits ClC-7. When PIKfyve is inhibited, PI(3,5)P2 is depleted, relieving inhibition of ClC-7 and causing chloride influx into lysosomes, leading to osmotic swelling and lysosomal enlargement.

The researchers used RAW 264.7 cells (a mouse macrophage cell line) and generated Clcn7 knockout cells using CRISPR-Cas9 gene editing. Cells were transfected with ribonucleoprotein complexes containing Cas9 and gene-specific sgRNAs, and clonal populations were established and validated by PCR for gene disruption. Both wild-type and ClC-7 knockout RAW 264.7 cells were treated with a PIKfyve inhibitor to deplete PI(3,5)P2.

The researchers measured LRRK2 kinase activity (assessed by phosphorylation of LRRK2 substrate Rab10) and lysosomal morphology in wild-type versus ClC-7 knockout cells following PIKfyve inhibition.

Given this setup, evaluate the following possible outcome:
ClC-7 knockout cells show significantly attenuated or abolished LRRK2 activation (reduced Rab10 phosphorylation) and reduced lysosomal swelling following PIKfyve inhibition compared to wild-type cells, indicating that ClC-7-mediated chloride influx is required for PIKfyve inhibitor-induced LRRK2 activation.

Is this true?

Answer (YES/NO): YES